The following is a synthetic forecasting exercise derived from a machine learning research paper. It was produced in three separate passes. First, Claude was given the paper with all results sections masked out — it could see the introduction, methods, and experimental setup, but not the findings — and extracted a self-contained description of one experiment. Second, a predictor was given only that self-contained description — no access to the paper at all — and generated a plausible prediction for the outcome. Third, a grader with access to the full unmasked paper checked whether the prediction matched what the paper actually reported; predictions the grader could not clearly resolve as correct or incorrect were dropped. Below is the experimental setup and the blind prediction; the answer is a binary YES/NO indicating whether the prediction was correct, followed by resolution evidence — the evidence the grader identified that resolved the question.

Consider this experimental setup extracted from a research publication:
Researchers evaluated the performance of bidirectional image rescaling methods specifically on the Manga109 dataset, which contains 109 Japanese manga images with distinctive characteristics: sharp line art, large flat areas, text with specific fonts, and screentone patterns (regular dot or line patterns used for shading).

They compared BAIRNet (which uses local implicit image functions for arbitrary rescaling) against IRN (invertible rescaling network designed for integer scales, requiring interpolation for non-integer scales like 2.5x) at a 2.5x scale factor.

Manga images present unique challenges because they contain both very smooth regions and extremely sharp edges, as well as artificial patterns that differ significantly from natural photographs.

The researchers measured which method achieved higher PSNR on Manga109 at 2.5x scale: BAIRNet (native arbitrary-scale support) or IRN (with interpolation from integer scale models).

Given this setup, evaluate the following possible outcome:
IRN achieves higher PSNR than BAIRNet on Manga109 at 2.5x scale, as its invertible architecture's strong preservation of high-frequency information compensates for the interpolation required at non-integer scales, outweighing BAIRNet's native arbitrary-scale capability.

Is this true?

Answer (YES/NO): NO